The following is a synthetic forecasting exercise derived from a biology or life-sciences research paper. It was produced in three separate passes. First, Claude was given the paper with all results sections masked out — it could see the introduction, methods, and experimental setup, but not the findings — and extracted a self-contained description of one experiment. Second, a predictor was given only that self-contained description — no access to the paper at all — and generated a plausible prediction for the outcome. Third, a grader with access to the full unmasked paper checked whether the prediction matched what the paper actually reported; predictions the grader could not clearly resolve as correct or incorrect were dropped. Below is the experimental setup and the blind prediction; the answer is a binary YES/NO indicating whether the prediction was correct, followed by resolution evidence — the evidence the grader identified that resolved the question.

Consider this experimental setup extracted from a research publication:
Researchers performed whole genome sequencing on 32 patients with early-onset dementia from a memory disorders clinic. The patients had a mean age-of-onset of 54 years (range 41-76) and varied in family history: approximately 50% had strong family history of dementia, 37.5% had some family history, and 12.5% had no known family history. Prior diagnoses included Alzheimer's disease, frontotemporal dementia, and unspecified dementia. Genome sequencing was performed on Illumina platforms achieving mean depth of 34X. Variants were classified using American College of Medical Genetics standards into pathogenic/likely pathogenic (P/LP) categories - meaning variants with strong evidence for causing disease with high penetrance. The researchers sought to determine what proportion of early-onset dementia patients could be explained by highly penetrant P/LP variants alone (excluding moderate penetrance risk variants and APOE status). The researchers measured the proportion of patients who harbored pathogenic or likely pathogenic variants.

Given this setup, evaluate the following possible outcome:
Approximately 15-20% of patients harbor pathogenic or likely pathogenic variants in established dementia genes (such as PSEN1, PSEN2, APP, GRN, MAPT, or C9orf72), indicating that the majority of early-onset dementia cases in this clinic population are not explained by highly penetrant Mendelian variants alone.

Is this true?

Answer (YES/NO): NO